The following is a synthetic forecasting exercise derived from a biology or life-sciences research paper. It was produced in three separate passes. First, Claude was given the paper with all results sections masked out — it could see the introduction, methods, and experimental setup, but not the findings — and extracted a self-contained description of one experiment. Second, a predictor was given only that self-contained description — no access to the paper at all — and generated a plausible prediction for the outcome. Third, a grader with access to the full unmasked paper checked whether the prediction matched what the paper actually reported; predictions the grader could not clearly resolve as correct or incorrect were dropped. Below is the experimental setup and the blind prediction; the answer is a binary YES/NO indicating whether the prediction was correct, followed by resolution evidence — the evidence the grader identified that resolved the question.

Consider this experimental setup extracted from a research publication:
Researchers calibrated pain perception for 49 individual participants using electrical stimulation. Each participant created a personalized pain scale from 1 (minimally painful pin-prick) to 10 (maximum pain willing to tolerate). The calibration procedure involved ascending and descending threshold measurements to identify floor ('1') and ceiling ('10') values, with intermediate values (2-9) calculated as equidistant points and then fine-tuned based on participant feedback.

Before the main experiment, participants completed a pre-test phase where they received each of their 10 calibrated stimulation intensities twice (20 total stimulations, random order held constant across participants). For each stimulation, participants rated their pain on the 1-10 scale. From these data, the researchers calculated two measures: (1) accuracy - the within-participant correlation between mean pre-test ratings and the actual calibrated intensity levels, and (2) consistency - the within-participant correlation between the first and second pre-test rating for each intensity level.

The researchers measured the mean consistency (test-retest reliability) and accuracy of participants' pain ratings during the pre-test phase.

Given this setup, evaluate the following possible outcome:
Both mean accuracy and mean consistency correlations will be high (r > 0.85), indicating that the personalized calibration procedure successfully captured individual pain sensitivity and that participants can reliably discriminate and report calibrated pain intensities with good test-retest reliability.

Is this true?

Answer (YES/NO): YES